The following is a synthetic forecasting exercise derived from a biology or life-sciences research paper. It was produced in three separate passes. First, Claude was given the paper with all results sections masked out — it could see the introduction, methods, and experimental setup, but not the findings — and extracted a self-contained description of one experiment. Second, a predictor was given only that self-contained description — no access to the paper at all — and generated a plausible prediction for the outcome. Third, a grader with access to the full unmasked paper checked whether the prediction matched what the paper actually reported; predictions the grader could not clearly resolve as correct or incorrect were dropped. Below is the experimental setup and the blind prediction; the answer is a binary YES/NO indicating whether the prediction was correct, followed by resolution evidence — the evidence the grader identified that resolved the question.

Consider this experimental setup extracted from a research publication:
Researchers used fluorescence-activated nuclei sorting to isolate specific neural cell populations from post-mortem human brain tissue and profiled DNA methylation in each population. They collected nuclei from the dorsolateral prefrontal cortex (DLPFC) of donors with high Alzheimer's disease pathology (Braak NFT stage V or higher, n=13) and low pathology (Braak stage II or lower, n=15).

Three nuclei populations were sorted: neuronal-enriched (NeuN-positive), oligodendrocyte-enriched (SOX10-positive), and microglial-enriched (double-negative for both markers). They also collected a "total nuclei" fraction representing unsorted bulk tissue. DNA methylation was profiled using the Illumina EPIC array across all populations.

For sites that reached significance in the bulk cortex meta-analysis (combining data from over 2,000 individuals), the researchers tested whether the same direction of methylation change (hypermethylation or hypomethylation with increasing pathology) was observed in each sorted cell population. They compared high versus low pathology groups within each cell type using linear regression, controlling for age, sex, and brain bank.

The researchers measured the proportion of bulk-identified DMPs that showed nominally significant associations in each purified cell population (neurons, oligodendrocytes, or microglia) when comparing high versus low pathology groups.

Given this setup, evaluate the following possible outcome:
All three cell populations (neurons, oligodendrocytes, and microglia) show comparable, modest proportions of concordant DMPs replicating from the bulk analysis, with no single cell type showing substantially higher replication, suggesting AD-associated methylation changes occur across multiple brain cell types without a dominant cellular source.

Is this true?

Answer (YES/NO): NO